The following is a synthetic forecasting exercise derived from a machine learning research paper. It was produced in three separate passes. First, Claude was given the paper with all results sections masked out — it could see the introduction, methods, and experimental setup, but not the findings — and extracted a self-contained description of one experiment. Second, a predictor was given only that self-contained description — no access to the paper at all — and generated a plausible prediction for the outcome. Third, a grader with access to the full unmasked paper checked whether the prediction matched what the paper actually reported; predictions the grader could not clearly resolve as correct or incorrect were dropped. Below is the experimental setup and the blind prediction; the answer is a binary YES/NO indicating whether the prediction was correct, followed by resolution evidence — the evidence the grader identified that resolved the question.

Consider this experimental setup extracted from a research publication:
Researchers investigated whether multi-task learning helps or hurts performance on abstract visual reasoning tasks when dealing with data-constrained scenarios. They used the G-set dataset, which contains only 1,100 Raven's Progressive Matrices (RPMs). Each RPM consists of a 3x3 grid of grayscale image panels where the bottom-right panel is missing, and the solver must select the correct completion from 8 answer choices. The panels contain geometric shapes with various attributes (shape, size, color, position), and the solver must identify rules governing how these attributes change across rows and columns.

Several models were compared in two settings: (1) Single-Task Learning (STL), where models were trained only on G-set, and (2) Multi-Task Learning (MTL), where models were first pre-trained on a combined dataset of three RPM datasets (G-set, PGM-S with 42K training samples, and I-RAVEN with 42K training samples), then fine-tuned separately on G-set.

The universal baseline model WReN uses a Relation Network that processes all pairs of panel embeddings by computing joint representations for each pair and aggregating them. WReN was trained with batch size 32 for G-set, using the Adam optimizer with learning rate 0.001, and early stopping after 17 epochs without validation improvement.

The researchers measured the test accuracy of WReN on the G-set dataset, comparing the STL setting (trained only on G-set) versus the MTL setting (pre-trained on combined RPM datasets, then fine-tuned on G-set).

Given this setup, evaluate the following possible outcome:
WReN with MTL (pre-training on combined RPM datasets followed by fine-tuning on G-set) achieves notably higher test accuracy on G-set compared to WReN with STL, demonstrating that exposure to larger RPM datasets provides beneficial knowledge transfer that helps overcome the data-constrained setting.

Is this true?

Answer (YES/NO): YES